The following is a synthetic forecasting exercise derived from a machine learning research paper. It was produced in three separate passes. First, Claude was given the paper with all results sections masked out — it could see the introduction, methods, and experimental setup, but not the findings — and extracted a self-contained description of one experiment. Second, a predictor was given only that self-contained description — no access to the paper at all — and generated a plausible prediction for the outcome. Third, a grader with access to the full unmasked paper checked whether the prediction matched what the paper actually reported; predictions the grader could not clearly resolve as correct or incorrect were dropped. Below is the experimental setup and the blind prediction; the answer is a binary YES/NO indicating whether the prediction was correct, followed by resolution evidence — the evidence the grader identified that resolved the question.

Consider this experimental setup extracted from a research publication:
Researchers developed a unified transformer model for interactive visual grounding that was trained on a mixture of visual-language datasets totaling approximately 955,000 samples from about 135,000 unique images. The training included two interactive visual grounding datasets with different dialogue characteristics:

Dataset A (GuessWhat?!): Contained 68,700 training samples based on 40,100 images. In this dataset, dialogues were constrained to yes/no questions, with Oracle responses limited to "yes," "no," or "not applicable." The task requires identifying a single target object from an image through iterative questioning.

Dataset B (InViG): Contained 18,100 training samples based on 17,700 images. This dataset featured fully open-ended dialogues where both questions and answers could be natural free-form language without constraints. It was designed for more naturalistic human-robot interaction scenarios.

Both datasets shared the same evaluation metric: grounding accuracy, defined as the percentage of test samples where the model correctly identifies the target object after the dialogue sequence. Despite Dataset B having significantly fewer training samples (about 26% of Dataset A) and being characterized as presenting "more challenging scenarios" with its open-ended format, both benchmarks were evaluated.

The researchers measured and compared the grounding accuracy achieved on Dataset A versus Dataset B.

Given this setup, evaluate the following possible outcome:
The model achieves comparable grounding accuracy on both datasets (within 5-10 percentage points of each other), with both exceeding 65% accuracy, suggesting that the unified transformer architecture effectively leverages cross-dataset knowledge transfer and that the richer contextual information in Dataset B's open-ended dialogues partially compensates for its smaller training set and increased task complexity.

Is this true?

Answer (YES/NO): NO